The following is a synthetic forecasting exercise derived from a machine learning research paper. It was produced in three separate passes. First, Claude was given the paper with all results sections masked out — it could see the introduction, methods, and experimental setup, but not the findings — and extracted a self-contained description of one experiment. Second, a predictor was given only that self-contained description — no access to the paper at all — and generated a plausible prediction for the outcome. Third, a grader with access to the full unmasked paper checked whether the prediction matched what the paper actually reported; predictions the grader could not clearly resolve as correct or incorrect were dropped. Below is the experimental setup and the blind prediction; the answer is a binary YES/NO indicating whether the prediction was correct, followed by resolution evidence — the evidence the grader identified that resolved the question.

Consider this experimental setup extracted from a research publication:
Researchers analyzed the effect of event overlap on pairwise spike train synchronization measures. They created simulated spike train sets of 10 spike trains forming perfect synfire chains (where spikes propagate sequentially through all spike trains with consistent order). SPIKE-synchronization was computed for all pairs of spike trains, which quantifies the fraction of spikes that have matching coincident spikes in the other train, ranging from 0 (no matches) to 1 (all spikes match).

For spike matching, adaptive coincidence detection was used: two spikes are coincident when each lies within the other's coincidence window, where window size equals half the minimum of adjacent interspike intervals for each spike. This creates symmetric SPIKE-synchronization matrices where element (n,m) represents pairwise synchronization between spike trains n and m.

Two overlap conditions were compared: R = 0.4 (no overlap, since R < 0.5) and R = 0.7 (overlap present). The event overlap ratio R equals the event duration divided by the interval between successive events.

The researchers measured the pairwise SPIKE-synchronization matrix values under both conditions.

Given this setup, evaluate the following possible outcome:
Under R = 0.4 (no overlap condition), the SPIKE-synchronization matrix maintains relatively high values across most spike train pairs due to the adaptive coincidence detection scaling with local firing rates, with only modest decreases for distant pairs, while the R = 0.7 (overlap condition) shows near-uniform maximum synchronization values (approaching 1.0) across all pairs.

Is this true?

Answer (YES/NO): NO